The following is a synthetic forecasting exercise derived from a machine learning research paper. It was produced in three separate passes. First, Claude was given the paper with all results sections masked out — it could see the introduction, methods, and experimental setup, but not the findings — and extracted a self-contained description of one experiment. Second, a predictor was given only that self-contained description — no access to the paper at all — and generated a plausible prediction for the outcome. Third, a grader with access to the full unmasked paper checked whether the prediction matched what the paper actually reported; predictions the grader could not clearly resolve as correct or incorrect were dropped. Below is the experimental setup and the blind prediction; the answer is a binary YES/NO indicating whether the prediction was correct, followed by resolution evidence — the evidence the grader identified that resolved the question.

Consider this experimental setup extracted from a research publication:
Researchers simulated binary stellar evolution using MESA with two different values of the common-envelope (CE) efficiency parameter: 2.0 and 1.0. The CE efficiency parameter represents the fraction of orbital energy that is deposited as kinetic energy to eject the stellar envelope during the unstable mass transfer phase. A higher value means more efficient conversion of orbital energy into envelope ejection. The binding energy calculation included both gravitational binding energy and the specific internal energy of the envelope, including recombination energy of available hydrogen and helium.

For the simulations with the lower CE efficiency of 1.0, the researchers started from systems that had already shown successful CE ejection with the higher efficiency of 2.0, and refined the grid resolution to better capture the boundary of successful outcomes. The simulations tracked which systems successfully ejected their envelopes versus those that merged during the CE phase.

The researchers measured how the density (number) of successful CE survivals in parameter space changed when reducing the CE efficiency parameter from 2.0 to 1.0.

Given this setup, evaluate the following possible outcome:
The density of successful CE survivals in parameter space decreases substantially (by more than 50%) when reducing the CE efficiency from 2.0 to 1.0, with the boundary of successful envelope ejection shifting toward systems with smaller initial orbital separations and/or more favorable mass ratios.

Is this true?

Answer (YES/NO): YES